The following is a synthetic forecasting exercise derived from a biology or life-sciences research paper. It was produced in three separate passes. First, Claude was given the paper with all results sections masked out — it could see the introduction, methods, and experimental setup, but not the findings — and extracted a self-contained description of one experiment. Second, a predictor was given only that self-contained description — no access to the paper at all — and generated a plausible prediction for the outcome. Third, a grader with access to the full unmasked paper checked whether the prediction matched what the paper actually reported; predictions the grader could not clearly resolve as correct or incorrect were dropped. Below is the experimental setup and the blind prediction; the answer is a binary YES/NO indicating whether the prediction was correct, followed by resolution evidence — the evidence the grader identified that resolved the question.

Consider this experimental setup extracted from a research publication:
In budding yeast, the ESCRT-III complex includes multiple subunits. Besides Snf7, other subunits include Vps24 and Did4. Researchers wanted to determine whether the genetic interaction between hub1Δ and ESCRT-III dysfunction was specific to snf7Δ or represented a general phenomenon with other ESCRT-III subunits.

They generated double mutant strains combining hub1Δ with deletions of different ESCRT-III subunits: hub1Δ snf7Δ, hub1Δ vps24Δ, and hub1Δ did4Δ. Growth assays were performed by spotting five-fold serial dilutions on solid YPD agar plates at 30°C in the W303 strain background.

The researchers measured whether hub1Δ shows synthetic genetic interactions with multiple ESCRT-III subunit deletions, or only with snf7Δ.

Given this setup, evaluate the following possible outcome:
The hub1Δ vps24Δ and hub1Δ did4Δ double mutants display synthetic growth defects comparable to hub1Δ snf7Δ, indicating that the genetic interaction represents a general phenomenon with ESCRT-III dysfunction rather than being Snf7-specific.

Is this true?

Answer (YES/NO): YES